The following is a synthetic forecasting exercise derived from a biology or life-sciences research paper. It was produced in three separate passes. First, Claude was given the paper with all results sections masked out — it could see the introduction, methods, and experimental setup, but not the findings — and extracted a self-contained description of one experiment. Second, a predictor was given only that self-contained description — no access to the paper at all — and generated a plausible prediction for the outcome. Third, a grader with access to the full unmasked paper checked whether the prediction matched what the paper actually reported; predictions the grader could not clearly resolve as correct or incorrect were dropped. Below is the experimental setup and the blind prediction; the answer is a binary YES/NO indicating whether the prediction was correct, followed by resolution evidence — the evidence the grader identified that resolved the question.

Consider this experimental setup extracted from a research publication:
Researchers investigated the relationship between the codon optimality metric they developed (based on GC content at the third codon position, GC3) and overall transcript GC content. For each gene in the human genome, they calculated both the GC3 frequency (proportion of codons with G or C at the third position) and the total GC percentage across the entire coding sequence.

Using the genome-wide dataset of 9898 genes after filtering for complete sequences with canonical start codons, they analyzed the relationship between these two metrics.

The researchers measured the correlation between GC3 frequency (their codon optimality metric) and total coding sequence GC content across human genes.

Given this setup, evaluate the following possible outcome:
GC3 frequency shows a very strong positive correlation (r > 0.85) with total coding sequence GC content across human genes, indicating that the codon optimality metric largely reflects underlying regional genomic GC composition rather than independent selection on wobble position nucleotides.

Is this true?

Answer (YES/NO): YES